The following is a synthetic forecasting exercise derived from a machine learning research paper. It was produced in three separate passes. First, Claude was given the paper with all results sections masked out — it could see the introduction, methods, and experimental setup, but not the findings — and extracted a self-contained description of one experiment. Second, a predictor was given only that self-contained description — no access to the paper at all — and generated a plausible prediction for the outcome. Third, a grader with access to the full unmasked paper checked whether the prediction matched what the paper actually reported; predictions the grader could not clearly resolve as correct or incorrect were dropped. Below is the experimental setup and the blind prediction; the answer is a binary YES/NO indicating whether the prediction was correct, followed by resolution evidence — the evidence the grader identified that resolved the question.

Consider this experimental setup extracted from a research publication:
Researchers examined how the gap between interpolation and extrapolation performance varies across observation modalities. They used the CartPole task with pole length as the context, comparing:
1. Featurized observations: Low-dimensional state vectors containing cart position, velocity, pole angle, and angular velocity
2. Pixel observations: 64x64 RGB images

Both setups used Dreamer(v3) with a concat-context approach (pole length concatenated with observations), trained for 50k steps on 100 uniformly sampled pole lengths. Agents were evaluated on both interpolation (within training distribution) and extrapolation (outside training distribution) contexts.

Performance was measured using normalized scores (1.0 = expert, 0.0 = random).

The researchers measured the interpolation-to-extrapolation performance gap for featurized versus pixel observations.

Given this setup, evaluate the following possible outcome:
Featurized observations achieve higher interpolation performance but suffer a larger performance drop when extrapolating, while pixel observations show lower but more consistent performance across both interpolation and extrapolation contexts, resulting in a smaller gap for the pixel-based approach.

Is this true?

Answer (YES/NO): NO